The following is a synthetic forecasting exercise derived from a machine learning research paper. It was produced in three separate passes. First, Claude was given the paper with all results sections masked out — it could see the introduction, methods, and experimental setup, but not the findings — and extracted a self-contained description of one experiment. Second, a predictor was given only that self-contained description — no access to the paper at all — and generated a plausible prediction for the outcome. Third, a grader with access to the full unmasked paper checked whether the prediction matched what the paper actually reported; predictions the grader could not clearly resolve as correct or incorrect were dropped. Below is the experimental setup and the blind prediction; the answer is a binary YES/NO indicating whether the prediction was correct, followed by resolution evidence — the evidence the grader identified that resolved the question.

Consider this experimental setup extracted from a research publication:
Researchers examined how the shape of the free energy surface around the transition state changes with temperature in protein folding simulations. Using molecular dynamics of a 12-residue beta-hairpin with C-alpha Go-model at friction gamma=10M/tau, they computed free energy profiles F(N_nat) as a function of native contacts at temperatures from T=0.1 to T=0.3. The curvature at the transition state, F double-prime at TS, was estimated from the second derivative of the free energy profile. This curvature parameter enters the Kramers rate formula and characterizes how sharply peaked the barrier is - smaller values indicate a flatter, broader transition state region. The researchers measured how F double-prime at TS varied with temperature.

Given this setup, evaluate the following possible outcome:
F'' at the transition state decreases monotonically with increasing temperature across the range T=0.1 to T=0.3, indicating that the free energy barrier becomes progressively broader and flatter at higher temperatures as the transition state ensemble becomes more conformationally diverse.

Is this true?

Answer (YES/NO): NO